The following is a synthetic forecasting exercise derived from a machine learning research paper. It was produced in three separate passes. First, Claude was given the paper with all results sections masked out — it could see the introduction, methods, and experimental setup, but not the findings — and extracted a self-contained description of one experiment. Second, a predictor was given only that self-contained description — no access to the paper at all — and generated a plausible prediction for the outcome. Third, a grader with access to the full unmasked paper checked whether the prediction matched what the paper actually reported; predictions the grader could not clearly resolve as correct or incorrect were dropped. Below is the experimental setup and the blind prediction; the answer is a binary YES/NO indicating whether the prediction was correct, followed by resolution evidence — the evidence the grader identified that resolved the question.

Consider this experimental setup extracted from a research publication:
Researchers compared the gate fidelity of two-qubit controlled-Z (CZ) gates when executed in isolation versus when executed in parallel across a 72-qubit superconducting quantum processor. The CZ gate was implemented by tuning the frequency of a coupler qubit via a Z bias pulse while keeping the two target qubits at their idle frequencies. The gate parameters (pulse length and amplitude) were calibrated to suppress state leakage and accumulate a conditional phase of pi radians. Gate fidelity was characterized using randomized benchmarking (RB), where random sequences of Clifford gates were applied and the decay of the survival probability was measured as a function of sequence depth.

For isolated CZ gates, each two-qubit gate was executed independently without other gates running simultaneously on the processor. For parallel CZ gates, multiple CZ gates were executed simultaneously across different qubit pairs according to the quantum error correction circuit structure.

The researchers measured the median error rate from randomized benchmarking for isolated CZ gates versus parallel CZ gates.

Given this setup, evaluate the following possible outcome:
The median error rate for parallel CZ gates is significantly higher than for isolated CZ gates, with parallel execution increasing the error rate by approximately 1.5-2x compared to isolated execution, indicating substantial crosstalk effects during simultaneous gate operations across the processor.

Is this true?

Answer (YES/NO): YES